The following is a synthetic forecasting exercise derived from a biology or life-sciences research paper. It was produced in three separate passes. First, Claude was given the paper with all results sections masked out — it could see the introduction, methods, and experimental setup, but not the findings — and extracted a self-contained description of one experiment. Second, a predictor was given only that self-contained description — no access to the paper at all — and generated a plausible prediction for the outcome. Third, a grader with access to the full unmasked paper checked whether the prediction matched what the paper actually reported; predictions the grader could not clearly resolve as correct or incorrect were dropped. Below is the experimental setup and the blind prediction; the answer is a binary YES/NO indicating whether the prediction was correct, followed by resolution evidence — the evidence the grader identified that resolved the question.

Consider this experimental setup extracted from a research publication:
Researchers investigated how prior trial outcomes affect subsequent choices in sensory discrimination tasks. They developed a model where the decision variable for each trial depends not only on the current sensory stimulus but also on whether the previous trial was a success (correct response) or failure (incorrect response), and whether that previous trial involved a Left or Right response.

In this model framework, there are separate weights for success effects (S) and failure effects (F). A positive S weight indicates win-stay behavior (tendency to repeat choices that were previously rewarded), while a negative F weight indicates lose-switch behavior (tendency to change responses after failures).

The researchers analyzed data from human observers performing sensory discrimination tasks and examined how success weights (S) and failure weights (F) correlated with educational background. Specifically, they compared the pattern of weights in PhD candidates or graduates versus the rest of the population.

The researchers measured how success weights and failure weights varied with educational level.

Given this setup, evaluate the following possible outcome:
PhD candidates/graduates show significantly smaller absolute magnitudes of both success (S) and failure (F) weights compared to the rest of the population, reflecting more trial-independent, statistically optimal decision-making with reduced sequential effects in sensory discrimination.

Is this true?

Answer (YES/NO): NO